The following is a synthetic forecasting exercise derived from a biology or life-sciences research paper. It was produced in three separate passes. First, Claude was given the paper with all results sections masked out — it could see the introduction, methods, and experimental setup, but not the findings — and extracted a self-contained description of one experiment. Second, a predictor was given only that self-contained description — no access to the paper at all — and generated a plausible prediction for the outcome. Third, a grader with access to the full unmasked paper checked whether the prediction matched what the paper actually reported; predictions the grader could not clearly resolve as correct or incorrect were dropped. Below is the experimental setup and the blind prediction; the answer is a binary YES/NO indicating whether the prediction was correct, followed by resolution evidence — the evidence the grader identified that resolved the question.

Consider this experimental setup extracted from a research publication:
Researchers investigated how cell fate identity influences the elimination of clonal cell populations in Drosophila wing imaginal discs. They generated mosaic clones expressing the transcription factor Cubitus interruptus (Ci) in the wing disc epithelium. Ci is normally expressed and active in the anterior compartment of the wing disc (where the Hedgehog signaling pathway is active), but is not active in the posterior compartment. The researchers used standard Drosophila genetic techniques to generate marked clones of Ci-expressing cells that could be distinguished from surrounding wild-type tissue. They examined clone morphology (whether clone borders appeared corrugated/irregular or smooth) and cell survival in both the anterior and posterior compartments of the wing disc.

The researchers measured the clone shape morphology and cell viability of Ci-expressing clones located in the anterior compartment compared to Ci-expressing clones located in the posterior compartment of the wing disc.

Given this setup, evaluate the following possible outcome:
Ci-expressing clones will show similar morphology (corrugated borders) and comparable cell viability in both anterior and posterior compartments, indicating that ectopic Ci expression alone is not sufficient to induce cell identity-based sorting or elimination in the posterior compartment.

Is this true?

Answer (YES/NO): NO